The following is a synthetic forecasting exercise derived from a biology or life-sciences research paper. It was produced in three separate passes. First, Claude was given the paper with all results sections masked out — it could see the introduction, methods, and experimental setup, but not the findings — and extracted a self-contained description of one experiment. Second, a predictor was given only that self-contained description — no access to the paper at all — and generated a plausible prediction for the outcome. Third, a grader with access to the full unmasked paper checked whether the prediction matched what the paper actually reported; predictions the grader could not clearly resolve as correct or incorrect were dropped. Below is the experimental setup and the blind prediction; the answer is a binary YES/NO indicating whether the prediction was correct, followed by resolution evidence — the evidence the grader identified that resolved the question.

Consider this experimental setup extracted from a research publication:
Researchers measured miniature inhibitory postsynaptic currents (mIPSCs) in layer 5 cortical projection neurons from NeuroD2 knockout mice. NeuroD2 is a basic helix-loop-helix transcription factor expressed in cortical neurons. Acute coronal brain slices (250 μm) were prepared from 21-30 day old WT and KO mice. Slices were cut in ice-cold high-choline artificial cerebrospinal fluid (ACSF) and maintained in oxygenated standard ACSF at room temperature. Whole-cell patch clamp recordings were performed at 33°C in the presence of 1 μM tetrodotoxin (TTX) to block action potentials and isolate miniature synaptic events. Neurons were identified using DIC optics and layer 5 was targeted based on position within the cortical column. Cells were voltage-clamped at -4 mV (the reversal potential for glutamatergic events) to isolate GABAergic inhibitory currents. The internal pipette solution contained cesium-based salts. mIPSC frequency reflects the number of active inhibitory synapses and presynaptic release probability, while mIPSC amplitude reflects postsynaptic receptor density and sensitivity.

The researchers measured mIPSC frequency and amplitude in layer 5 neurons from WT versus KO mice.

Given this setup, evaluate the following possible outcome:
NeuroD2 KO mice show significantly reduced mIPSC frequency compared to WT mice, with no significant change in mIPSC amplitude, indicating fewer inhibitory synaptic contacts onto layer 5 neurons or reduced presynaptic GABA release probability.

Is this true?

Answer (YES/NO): NO